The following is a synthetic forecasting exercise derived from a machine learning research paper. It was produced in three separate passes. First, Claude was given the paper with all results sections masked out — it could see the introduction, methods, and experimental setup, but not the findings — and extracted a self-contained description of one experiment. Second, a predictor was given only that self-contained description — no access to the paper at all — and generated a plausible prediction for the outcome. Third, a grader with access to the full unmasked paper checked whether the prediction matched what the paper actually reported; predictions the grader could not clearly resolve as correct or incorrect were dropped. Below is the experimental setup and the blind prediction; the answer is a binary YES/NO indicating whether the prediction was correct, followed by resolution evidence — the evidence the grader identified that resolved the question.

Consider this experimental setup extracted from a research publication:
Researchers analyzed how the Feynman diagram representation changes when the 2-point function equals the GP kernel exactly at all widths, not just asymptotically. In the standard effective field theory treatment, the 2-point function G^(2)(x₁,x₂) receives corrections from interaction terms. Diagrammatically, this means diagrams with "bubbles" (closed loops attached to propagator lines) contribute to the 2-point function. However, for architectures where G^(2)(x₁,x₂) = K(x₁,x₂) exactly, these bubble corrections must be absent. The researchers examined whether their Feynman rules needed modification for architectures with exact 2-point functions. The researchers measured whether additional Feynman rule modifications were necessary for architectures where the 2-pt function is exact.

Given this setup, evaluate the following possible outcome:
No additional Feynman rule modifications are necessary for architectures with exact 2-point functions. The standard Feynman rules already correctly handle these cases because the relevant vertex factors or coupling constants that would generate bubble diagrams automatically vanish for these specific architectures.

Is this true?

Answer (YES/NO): NO